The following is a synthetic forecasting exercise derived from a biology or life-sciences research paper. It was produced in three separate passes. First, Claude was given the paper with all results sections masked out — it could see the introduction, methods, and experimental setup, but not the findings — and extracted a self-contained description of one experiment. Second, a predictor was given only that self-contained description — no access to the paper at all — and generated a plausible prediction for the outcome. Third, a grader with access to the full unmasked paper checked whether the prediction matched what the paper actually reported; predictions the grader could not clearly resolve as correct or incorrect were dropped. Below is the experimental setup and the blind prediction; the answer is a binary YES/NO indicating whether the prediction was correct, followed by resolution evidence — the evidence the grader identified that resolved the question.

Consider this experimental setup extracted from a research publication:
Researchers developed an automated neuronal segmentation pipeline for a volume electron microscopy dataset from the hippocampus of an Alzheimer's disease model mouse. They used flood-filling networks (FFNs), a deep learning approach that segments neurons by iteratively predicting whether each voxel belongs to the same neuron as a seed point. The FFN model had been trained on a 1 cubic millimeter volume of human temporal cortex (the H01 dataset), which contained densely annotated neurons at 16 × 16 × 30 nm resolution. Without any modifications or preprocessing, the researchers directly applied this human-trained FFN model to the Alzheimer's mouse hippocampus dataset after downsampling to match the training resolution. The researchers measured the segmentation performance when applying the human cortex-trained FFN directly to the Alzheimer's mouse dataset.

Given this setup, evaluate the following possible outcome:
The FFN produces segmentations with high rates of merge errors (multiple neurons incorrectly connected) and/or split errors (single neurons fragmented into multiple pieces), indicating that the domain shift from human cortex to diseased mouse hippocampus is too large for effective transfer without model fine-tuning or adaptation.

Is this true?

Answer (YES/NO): NO